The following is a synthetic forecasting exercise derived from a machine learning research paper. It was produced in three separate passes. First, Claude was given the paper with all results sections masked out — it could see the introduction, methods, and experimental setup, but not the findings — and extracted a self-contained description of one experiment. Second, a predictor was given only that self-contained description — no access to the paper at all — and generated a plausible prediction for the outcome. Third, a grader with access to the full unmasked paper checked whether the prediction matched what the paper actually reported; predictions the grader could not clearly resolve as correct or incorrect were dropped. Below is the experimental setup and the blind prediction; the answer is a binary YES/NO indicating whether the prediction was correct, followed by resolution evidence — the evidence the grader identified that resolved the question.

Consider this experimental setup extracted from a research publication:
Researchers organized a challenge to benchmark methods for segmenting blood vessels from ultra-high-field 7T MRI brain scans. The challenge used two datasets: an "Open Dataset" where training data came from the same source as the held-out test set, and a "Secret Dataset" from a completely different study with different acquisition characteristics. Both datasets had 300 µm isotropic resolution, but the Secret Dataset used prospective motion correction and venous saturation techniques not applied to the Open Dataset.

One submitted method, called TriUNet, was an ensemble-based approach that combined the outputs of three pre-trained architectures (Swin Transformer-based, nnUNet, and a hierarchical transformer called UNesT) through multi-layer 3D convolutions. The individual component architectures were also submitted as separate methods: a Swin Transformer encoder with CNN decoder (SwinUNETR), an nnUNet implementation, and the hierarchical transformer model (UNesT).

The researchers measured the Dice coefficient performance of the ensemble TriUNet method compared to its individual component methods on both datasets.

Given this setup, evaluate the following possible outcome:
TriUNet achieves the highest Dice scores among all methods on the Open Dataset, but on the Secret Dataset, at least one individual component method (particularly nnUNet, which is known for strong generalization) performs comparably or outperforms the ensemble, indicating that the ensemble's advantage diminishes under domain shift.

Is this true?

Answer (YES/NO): NO